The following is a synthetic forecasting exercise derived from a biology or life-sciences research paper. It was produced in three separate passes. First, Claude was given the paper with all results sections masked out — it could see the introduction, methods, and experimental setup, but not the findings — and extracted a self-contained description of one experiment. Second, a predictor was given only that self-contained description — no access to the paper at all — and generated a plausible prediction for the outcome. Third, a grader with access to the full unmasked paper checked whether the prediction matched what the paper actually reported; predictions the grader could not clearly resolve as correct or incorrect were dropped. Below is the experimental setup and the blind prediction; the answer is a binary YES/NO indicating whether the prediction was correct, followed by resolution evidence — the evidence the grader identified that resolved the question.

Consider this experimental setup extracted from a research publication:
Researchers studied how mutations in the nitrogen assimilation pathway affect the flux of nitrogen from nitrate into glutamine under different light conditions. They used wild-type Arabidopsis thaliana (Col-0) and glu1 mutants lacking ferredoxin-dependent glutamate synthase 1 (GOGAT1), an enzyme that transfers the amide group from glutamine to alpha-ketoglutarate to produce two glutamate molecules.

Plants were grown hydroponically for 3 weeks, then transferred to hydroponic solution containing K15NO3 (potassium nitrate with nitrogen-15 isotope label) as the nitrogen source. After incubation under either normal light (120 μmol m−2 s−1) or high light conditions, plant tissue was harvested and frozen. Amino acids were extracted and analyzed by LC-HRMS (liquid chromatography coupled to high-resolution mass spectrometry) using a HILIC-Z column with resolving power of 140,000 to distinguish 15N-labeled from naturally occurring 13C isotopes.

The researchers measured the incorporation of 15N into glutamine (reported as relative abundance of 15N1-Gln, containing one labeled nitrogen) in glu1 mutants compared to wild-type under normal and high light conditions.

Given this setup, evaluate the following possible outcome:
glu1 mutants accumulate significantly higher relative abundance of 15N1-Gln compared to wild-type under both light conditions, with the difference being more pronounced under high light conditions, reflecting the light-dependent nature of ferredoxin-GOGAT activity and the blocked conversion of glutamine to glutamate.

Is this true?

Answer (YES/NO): NO